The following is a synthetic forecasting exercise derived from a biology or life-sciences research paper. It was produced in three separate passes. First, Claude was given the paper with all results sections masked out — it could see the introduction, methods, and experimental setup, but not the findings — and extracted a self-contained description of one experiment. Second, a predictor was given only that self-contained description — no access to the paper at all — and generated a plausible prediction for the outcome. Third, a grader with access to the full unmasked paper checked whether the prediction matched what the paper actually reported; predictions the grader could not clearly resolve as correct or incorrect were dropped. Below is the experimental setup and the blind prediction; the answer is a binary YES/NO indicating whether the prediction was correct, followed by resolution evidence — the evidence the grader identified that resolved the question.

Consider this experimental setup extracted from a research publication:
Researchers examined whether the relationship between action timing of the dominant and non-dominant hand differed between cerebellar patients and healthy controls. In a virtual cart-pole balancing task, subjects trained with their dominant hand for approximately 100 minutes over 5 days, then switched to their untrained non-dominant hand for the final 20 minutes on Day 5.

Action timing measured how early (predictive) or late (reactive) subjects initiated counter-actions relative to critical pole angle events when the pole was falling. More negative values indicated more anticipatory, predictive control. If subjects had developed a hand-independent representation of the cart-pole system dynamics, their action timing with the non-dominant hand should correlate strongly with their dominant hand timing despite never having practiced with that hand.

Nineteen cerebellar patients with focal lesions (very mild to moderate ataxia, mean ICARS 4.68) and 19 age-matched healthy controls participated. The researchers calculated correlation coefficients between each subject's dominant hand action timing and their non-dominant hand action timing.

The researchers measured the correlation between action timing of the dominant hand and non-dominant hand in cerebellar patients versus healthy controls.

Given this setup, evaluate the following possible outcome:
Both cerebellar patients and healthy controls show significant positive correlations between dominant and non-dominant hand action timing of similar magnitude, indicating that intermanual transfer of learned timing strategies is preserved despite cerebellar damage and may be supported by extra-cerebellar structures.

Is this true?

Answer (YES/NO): NO